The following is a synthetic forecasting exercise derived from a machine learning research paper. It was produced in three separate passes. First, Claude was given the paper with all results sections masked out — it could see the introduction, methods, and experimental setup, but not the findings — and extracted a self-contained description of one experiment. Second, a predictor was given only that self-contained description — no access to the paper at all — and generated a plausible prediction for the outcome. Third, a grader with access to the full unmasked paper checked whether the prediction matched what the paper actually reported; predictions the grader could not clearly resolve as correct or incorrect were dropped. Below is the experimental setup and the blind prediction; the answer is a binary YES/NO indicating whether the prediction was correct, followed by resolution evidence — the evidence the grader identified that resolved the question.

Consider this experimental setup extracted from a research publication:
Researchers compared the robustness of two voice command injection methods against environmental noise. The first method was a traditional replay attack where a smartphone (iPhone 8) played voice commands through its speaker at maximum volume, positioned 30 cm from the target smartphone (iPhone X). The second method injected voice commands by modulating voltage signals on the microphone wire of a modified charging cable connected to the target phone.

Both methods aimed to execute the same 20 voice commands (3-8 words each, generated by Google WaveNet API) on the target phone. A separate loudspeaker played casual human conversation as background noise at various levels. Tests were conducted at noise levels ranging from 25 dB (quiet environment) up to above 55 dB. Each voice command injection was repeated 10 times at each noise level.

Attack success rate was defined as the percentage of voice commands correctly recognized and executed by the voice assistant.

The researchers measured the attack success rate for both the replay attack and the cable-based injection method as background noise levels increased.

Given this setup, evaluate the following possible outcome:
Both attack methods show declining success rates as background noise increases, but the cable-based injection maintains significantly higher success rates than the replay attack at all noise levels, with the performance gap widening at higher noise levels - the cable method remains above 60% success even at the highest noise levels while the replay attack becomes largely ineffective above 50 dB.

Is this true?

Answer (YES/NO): NO